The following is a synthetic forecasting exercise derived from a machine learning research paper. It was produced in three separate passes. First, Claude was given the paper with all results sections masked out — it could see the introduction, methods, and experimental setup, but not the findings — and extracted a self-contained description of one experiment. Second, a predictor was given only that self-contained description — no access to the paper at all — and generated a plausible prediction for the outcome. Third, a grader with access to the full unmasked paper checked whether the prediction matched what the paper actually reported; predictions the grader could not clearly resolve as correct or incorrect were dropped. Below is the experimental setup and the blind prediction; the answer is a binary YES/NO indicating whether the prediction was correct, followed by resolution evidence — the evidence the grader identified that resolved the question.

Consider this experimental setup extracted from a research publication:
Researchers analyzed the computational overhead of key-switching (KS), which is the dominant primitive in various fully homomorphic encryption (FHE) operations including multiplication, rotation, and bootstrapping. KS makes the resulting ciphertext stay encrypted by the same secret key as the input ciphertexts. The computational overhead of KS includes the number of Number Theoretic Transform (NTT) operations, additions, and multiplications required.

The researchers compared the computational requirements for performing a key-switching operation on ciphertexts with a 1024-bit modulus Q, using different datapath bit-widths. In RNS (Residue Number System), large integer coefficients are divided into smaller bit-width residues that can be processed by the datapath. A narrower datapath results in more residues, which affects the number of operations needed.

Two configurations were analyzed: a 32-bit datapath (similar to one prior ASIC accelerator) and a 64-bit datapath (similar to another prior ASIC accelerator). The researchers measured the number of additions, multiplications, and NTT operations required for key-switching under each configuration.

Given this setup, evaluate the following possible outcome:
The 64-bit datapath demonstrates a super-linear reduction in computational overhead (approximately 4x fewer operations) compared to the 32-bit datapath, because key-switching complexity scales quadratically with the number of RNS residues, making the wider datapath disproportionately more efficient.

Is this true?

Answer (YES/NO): NO